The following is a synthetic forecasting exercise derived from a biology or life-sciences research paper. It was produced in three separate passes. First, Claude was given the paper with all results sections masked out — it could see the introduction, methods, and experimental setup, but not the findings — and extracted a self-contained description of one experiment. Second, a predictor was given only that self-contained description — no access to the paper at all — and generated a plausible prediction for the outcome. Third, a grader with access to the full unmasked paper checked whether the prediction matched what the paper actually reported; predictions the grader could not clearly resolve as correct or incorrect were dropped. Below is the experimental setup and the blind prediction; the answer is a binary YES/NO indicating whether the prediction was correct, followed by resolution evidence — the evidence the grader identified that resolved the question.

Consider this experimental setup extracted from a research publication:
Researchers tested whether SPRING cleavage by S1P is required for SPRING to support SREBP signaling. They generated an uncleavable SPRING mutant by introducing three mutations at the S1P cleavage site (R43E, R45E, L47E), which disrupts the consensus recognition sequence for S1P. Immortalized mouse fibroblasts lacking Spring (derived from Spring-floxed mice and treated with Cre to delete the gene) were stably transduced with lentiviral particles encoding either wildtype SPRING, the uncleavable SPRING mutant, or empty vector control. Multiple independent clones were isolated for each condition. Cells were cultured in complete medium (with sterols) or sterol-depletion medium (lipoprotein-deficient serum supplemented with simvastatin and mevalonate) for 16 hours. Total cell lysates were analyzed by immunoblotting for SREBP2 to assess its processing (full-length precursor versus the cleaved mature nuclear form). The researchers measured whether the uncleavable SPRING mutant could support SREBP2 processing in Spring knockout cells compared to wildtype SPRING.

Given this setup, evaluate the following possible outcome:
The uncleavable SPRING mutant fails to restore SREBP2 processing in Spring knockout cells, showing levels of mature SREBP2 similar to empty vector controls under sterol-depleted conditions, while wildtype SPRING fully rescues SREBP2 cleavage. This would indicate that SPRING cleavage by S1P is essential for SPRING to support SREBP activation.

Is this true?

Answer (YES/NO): NO